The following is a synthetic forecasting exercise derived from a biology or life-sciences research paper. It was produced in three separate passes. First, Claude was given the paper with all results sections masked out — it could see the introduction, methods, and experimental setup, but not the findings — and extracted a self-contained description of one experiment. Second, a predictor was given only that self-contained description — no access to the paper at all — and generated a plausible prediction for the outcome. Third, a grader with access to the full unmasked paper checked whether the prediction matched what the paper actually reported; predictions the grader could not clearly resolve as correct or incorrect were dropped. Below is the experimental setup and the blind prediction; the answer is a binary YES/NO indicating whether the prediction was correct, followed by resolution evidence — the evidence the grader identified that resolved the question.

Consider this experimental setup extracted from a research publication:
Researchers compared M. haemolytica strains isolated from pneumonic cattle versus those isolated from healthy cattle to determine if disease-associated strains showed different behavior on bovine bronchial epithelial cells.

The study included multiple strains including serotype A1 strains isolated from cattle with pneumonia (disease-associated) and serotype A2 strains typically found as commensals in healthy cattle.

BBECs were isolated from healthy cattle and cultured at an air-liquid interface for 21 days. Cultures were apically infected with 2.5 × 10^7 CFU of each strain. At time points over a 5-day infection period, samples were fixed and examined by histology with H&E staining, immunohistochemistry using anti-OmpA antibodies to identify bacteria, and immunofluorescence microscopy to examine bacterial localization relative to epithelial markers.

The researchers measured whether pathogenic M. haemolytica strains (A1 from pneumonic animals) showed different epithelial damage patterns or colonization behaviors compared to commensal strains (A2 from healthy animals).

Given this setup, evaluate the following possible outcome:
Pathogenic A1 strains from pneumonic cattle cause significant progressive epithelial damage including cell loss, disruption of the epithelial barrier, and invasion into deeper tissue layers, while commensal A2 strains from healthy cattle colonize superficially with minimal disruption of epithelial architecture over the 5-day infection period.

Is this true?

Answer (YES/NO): YES